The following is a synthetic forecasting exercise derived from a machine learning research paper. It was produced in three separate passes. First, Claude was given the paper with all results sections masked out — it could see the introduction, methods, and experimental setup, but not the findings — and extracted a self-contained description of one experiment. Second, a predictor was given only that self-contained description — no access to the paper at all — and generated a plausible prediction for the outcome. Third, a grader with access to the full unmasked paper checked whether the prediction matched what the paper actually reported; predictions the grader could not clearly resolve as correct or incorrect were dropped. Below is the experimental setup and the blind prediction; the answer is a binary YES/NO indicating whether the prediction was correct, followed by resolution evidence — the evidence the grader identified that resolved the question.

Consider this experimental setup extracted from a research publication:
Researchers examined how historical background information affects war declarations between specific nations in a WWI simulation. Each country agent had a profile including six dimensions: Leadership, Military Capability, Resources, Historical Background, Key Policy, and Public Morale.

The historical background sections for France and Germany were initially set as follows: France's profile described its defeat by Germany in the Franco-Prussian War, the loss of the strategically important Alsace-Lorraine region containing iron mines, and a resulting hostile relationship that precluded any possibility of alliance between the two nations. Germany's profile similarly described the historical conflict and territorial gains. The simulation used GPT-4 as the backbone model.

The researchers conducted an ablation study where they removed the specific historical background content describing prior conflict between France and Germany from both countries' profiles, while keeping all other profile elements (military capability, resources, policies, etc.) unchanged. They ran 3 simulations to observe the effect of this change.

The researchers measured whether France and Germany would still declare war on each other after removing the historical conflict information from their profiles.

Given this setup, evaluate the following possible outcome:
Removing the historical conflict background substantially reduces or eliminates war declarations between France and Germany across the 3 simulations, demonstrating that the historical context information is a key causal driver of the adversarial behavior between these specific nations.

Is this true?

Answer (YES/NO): YES